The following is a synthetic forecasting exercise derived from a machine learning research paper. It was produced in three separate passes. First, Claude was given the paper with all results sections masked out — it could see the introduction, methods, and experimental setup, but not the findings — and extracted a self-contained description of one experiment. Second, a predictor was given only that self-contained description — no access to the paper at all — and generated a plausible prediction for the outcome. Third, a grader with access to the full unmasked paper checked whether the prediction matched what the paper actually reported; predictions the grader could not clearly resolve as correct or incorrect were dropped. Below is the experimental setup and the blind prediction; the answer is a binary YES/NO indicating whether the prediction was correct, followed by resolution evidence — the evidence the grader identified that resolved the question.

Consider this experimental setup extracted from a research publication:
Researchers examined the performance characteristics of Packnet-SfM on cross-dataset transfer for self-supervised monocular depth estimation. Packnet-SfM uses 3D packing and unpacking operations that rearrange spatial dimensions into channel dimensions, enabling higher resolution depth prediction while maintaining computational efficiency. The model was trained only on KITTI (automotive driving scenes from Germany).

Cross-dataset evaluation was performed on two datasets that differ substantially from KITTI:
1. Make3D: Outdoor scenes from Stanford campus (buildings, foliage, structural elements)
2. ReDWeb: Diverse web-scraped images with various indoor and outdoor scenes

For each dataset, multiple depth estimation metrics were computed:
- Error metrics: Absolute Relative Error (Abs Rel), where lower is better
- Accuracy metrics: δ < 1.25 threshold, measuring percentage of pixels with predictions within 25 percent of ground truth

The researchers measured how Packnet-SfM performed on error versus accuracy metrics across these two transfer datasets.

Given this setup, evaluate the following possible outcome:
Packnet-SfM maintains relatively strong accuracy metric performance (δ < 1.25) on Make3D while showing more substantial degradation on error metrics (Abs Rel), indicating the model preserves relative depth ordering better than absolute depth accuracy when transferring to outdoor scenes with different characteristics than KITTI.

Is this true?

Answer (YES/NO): NO